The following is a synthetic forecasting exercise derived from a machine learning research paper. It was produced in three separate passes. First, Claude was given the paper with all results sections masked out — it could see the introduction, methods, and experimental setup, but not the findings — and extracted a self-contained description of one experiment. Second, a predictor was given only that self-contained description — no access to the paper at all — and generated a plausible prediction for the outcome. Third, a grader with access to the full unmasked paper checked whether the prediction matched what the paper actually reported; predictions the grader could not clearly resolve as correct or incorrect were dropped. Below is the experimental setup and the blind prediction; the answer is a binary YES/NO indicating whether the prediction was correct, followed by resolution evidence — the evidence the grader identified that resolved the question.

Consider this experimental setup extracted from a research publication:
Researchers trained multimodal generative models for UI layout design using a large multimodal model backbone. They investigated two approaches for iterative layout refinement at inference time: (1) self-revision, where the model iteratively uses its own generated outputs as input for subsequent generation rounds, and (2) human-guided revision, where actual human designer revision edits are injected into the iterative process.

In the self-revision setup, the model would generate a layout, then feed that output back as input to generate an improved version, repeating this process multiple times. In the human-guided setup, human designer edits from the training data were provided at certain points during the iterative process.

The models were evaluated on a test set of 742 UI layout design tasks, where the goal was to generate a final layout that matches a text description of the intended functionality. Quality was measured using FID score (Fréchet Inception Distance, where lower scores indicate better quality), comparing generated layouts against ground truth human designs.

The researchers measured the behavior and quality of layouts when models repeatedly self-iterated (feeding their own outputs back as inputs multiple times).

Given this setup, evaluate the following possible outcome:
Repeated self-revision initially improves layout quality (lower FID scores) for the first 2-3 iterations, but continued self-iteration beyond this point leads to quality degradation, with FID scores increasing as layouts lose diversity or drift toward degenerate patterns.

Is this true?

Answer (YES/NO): NO